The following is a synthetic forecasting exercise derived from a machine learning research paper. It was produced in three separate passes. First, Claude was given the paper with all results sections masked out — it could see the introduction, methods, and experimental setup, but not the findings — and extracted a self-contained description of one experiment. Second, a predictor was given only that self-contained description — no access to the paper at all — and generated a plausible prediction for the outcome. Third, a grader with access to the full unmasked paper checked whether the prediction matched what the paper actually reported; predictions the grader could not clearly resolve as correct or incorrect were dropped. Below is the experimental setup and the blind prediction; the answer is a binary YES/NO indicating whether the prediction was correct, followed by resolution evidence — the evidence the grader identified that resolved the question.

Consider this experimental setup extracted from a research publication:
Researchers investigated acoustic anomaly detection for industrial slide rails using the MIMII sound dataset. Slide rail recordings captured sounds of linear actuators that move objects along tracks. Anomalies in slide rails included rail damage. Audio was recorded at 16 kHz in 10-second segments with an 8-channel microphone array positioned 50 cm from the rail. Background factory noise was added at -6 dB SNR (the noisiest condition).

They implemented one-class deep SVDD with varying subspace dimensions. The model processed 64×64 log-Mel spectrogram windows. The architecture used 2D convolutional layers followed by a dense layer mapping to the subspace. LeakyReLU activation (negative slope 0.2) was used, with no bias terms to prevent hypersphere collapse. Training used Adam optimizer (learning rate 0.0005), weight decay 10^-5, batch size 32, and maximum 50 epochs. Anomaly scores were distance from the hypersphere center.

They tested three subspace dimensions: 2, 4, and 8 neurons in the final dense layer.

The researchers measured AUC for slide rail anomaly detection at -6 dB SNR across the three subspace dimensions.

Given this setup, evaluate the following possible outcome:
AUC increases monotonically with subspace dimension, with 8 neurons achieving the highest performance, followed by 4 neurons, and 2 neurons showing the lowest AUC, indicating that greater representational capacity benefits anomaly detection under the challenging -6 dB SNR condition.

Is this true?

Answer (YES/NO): NO